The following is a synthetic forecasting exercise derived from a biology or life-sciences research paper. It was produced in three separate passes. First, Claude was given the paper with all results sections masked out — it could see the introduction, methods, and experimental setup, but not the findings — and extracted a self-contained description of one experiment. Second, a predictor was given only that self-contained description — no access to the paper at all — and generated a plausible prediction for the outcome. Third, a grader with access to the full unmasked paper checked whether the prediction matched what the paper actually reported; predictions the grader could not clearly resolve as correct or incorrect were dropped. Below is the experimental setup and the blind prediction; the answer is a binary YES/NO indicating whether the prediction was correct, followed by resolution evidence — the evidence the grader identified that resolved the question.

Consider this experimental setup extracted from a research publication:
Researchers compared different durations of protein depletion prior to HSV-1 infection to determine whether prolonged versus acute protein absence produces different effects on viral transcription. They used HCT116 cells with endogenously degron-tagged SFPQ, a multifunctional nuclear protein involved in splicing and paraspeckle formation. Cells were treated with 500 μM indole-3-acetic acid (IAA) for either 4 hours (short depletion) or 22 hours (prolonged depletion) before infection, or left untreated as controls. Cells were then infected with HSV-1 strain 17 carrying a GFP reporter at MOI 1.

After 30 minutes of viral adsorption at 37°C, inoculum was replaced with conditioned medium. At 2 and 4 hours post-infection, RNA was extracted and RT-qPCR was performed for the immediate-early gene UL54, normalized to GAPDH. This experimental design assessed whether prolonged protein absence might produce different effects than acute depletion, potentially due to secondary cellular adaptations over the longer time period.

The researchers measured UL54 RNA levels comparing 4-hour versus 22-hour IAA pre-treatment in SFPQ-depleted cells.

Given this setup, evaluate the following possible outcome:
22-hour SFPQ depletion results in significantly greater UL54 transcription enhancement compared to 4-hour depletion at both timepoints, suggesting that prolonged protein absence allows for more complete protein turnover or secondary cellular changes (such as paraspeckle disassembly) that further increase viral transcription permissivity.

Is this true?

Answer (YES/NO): NO